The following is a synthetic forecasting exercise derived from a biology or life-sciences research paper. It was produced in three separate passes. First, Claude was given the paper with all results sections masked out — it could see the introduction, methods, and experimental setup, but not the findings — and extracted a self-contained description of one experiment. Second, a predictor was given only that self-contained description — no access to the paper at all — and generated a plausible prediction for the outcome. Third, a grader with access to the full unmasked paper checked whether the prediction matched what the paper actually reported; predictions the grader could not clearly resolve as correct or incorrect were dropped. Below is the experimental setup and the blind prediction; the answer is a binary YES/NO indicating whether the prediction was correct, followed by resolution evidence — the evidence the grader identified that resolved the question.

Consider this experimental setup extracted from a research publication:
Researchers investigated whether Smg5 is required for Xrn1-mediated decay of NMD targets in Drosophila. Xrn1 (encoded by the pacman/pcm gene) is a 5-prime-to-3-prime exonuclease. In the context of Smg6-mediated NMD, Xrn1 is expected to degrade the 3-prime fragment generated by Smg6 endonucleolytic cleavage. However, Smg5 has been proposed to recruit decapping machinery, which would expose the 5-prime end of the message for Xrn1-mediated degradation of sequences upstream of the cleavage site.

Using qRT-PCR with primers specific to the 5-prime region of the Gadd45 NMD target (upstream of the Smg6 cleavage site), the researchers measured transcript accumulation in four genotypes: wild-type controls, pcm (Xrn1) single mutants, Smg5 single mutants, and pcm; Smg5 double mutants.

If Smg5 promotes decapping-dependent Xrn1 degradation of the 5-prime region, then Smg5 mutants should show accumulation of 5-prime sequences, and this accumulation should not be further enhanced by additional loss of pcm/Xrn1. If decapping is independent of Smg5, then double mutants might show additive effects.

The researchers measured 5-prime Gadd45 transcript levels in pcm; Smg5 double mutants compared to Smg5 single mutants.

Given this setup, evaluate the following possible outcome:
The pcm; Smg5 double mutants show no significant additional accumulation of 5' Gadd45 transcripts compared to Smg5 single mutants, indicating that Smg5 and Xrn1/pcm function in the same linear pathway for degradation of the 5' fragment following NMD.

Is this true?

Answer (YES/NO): YES